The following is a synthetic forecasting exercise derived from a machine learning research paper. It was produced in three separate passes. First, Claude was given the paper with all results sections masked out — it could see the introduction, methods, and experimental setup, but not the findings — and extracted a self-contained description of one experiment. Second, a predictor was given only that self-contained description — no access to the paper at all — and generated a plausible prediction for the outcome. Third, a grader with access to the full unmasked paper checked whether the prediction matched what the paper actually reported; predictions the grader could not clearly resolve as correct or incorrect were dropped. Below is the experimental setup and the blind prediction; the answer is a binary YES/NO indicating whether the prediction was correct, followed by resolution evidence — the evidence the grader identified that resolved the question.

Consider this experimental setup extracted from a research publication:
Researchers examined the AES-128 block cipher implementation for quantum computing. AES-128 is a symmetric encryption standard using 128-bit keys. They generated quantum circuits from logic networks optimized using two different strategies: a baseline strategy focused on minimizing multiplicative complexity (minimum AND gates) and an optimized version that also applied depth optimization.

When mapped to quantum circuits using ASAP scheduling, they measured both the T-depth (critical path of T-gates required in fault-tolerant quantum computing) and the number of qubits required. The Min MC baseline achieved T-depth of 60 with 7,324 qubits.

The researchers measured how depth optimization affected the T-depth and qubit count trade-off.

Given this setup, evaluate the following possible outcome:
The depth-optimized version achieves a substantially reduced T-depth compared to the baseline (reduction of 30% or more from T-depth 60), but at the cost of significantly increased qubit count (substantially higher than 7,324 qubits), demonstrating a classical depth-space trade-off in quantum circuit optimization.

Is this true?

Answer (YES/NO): NO